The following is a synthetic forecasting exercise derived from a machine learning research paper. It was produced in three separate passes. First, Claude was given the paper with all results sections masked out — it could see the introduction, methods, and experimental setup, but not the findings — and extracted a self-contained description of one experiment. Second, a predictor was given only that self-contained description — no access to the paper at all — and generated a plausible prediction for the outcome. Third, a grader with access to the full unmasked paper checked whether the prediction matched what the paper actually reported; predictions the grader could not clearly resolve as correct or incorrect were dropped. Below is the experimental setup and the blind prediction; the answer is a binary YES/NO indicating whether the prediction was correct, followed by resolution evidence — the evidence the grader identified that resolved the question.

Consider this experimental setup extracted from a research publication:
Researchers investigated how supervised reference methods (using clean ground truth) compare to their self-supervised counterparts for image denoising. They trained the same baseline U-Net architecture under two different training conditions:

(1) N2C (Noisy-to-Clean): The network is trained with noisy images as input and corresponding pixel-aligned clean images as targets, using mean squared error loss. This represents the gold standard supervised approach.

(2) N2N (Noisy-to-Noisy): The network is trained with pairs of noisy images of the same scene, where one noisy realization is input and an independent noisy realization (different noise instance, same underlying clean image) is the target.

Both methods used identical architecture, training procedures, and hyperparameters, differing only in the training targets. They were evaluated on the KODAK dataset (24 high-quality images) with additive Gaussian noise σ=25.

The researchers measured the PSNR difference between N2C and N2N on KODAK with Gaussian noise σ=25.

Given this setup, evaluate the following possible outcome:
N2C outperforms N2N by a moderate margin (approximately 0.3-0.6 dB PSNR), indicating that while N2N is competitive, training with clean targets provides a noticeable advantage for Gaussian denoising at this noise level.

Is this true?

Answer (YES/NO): NO